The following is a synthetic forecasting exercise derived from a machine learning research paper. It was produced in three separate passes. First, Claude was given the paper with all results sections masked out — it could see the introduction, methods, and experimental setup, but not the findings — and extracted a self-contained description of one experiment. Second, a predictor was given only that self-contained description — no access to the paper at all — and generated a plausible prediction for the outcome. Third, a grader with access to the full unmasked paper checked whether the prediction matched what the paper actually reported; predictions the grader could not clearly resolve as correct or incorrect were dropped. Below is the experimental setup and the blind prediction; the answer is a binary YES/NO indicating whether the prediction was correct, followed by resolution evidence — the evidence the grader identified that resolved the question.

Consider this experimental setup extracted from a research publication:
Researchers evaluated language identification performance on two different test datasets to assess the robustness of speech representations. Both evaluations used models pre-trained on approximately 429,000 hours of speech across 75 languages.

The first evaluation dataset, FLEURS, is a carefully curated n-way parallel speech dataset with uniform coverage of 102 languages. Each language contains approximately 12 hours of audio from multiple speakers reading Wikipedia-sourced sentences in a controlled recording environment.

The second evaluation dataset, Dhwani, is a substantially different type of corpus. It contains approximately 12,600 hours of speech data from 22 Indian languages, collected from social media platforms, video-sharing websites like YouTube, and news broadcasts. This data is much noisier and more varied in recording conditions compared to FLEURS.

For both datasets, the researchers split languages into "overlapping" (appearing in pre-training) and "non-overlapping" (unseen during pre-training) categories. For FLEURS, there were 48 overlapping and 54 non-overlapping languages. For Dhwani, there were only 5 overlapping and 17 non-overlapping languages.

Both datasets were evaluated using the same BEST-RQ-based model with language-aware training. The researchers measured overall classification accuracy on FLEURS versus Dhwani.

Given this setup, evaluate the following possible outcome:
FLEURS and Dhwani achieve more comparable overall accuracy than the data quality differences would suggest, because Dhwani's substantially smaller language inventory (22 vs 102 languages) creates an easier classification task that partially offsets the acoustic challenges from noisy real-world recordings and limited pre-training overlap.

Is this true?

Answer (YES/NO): NO